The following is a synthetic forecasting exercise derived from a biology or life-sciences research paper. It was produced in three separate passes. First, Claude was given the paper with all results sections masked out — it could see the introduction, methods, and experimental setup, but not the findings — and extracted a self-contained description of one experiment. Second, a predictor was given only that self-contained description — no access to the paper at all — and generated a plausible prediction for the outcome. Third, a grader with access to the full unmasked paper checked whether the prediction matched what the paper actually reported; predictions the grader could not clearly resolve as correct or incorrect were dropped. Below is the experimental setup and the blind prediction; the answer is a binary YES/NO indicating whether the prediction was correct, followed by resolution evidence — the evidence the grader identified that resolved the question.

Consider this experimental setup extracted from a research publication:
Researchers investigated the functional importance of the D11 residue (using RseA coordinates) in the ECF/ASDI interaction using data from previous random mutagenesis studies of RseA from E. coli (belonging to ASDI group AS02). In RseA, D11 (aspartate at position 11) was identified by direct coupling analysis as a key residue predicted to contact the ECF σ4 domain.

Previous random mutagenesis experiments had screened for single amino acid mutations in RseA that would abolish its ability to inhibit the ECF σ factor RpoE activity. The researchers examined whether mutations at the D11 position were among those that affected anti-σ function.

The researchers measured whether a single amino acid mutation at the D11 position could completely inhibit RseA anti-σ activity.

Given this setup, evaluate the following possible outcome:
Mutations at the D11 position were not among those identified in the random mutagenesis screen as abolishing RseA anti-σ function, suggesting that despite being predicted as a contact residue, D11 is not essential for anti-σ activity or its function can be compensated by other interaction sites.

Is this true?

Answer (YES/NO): NO